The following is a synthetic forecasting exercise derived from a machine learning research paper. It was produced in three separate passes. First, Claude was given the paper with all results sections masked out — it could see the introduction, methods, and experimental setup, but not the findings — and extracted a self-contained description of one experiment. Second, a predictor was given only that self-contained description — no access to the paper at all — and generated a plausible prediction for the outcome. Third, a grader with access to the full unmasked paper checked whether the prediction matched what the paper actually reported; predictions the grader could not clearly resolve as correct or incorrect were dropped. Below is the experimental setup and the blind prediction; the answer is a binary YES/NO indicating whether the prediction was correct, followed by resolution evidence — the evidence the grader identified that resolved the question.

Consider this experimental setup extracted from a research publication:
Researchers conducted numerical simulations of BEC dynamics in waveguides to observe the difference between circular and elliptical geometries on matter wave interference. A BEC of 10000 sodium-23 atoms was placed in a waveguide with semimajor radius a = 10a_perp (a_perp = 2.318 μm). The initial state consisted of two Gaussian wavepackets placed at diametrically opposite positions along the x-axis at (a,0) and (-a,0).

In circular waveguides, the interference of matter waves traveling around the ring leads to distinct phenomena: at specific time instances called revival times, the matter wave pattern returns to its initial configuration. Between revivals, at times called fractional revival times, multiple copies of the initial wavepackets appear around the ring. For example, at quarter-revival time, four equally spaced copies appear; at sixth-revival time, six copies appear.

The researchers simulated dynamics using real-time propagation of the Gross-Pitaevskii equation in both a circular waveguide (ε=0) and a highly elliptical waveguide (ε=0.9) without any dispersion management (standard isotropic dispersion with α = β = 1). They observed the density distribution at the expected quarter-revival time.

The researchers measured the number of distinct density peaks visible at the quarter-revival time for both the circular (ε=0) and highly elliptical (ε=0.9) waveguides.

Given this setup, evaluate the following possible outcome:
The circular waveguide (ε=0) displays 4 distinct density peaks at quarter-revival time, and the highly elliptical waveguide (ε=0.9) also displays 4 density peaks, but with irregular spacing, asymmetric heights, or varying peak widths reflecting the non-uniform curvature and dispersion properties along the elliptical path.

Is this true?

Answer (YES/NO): NO